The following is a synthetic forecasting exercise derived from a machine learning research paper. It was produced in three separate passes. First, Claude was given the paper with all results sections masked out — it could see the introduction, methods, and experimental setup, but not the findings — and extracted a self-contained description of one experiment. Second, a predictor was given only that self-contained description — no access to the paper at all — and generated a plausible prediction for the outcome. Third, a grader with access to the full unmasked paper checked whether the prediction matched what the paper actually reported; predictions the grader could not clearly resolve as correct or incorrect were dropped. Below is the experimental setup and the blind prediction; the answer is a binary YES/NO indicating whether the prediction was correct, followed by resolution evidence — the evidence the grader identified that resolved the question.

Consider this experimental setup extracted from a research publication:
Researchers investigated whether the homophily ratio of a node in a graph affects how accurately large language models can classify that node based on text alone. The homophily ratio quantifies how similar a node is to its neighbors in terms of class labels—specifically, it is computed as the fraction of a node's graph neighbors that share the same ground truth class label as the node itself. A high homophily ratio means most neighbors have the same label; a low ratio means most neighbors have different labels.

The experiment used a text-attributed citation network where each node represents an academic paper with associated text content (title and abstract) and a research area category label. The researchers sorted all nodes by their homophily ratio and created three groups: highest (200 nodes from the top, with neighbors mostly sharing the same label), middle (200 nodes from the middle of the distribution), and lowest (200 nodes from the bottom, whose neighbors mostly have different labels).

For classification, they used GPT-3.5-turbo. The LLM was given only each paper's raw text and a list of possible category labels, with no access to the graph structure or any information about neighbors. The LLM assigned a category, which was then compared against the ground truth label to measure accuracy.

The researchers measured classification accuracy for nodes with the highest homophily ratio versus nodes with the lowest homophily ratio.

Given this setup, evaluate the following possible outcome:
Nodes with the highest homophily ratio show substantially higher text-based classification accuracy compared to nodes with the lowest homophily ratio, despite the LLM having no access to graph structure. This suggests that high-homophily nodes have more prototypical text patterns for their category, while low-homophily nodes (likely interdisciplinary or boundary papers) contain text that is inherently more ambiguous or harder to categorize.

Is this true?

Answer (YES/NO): YES